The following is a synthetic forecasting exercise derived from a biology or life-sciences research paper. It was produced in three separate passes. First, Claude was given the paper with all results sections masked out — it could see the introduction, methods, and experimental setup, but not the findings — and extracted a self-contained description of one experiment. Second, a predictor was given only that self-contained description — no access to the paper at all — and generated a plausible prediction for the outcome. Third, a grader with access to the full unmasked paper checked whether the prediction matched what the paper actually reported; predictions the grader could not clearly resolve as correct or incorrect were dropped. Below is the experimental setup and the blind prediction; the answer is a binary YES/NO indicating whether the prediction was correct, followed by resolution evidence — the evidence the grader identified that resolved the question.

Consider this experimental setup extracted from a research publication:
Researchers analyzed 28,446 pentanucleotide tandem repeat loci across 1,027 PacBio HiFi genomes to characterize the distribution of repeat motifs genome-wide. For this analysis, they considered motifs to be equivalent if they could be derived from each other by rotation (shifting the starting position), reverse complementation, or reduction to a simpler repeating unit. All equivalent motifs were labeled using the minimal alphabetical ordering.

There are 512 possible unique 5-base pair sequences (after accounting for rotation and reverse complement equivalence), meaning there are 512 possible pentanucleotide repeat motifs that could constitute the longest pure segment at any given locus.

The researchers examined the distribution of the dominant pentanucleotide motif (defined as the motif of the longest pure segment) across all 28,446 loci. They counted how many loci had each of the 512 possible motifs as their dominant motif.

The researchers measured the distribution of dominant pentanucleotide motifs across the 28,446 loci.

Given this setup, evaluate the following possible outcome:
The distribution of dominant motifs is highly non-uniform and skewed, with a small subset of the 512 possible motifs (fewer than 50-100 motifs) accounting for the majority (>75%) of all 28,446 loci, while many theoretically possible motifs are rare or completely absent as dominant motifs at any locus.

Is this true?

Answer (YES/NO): YES